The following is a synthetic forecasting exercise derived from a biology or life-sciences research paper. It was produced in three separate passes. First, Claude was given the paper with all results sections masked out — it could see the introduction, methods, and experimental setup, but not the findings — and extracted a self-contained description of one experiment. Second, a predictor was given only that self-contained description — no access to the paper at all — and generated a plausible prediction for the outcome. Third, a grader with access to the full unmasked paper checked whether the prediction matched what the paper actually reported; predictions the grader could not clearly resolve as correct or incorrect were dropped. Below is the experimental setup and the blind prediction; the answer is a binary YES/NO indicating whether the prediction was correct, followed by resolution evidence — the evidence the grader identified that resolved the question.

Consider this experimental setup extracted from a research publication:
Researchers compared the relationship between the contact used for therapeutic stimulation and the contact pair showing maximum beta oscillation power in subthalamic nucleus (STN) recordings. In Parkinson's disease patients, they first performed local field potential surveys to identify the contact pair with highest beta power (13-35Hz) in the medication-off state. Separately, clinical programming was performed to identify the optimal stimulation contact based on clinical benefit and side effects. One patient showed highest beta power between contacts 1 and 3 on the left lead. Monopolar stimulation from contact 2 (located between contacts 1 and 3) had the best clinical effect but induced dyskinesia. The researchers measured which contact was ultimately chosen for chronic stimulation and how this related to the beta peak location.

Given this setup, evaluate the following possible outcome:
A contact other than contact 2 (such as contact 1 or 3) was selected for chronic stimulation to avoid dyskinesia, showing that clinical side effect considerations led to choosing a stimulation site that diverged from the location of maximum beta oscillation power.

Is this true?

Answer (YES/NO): NO